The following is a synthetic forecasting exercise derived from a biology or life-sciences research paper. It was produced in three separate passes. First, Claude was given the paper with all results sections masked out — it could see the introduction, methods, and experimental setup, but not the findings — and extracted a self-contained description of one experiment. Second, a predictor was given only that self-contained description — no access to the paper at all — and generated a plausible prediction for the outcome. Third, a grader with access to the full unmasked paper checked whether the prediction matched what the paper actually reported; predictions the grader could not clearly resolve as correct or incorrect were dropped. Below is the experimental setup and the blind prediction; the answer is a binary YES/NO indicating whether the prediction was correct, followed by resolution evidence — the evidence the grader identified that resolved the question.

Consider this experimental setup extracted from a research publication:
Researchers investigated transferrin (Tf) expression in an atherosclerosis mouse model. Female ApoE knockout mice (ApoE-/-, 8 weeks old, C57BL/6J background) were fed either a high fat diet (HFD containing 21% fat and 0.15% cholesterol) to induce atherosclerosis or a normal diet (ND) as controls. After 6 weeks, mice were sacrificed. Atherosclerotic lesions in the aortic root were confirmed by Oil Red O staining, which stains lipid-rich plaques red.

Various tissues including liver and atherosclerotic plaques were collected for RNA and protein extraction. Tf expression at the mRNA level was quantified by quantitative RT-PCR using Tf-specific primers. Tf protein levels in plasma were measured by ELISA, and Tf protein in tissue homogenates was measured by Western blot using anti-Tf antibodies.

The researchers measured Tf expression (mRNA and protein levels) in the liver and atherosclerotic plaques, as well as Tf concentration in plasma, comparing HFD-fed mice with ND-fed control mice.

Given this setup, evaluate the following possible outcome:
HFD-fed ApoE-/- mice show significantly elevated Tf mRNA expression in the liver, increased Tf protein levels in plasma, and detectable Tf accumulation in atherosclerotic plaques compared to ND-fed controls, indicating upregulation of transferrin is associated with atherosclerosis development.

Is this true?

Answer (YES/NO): YES